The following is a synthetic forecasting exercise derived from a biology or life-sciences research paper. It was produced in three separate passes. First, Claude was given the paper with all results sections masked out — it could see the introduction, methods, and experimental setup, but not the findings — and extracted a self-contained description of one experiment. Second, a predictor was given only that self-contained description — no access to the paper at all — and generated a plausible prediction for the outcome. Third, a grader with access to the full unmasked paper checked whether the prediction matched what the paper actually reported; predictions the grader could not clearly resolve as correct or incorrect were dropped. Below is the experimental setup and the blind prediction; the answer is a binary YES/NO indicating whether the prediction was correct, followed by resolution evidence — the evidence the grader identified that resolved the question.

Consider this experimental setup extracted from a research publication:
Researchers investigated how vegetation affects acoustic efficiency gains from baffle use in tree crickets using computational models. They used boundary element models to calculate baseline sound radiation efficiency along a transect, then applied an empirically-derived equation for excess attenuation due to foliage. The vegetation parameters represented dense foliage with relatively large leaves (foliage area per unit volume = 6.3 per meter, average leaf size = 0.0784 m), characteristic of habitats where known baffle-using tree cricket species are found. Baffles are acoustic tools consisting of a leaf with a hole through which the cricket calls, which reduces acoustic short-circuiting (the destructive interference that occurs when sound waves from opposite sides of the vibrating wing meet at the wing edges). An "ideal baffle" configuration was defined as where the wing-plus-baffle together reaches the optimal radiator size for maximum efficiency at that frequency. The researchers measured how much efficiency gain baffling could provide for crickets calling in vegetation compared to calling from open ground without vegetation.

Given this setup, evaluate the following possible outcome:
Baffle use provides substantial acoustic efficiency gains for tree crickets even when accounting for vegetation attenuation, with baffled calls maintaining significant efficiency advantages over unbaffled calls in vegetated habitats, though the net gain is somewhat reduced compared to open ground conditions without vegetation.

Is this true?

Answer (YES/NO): YES